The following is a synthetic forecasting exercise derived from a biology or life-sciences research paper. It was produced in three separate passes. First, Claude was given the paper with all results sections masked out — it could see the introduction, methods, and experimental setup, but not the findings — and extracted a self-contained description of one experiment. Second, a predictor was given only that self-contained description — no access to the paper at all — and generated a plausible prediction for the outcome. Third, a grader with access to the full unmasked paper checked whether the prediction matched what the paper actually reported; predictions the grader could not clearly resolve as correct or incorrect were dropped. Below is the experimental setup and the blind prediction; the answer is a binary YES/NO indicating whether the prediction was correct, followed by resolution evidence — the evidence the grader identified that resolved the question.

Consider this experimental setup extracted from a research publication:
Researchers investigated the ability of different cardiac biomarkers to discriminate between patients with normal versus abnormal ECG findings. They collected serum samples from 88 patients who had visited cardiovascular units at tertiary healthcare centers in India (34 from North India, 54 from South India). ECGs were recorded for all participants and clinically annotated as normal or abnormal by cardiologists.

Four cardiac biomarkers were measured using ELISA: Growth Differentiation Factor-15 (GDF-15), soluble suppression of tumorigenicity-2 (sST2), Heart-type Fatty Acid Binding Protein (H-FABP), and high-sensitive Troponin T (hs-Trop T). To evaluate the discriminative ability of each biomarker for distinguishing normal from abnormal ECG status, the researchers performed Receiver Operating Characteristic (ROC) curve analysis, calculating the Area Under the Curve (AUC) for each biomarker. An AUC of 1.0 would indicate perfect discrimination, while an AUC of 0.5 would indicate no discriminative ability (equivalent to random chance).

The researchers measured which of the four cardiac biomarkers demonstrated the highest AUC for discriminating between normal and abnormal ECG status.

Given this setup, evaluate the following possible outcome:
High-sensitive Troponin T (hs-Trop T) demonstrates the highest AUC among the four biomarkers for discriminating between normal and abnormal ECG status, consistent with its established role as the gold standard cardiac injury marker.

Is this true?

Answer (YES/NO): NO